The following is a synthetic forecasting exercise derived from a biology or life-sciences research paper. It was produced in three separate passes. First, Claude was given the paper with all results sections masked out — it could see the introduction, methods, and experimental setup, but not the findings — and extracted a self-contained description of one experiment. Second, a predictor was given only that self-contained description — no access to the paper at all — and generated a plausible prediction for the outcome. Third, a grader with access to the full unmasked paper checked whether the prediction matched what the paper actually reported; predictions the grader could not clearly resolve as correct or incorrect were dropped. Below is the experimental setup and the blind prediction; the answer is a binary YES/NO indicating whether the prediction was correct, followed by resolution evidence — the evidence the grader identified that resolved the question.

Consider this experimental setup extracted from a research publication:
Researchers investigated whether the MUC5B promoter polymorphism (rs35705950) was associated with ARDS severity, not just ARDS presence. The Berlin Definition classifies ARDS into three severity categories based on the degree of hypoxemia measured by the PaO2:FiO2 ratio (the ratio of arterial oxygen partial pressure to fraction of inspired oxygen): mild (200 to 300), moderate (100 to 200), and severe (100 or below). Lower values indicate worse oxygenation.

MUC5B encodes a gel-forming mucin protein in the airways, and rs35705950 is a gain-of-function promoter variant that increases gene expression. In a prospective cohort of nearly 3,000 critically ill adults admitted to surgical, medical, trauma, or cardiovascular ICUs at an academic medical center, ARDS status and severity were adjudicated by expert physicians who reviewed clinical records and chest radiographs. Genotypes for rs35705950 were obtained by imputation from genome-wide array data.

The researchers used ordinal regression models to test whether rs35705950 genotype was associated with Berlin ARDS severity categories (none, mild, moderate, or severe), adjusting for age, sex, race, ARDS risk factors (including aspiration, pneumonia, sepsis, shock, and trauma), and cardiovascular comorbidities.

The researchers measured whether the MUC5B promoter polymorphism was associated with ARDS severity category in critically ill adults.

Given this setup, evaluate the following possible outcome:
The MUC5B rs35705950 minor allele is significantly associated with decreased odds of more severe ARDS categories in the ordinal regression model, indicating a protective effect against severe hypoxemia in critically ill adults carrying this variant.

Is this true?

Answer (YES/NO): NO